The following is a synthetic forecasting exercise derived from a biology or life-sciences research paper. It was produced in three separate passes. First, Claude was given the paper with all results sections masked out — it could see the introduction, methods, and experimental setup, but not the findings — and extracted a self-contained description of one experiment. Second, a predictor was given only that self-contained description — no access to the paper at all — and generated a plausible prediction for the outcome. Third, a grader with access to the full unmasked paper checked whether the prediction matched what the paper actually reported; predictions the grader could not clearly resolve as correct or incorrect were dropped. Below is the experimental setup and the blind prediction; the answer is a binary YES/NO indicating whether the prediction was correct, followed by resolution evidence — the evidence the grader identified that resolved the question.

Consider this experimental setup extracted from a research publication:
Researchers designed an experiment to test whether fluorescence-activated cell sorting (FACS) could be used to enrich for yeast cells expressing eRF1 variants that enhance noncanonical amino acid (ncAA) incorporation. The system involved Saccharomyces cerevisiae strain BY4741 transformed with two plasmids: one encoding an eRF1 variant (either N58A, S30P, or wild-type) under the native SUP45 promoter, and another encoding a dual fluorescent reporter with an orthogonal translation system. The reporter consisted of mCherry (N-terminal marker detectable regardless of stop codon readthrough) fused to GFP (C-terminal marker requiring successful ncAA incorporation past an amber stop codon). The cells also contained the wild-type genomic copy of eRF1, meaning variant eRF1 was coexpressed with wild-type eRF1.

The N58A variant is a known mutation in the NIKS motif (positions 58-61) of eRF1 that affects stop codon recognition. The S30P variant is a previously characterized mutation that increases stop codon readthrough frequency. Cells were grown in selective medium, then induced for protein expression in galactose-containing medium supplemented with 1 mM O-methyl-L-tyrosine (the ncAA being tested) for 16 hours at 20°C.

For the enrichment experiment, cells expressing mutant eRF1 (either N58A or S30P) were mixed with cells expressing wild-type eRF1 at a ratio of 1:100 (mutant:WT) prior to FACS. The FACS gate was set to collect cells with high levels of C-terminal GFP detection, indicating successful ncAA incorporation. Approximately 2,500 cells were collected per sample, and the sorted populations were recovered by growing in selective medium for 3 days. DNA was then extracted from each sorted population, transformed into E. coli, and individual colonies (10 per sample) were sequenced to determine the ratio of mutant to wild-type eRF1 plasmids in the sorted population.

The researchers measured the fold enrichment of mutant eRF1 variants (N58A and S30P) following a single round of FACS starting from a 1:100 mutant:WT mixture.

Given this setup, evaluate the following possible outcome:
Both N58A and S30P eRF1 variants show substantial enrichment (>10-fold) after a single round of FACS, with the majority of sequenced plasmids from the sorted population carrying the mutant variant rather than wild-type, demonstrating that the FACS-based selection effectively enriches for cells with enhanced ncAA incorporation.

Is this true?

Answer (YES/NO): NO